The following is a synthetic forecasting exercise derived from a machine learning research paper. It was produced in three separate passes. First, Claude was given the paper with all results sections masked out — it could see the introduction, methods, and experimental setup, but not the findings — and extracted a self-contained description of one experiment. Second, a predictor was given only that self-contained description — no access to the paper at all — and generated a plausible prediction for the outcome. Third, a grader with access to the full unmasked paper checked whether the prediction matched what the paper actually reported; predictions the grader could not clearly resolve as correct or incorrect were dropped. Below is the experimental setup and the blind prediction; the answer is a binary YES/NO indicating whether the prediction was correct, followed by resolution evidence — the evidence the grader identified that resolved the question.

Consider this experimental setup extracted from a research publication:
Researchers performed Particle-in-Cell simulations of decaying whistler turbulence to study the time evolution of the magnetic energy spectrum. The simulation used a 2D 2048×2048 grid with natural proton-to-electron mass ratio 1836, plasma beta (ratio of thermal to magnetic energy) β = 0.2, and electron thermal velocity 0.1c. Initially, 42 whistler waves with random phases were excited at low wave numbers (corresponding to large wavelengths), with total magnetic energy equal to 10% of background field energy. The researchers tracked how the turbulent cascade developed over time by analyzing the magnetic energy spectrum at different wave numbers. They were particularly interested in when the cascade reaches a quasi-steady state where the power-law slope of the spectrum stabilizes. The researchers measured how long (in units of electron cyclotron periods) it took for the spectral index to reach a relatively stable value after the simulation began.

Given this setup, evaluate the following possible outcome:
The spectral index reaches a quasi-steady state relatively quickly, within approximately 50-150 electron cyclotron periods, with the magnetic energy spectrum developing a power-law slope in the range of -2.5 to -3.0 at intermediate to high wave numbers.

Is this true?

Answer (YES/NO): NO